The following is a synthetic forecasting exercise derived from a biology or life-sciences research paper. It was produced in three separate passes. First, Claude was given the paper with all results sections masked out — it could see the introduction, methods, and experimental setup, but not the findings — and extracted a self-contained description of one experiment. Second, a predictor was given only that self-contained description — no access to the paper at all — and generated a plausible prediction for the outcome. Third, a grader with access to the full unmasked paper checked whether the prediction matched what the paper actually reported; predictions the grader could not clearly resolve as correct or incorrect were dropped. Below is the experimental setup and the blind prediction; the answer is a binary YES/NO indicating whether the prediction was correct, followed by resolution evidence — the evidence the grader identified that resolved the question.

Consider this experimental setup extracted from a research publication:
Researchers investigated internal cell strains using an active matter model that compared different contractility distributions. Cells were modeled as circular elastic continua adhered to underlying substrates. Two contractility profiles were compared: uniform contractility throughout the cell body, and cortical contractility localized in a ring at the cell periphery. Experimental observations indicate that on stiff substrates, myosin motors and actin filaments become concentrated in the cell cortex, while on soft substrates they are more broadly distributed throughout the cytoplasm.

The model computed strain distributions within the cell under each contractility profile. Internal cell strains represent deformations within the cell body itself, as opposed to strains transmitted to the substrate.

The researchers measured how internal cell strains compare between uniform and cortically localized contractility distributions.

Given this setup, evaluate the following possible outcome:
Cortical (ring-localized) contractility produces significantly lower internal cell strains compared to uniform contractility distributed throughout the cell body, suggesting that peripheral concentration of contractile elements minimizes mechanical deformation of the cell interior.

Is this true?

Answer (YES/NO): NO